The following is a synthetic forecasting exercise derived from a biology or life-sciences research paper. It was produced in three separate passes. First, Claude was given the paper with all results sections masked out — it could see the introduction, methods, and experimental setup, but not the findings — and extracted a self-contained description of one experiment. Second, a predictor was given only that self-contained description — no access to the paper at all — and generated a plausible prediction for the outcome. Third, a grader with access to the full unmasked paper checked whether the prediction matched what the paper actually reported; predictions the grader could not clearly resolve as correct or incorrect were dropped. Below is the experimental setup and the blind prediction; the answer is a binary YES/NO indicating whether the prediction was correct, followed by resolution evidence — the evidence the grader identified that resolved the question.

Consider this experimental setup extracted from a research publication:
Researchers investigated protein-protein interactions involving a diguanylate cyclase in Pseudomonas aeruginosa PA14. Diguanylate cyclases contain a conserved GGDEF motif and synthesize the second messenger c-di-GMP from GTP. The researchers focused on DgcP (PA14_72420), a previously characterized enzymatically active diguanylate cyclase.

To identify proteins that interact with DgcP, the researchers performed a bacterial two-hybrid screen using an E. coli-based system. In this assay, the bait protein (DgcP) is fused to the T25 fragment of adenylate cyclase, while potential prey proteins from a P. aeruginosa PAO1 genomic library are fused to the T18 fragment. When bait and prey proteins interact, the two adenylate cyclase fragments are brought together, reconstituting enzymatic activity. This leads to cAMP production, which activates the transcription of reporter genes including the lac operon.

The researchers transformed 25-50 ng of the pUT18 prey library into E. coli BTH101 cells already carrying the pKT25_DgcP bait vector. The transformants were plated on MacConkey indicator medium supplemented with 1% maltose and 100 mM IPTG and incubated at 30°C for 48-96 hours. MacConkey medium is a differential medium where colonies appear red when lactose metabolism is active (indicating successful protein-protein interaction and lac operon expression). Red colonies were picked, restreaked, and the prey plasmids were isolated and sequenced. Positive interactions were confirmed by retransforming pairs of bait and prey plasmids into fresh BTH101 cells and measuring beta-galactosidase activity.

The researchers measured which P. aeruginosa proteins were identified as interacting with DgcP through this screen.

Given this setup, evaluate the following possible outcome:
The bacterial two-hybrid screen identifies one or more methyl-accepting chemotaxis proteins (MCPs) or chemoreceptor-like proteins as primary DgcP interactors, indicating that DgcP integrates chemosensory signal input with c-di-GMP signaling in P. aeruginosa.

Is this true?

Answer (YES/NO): NO